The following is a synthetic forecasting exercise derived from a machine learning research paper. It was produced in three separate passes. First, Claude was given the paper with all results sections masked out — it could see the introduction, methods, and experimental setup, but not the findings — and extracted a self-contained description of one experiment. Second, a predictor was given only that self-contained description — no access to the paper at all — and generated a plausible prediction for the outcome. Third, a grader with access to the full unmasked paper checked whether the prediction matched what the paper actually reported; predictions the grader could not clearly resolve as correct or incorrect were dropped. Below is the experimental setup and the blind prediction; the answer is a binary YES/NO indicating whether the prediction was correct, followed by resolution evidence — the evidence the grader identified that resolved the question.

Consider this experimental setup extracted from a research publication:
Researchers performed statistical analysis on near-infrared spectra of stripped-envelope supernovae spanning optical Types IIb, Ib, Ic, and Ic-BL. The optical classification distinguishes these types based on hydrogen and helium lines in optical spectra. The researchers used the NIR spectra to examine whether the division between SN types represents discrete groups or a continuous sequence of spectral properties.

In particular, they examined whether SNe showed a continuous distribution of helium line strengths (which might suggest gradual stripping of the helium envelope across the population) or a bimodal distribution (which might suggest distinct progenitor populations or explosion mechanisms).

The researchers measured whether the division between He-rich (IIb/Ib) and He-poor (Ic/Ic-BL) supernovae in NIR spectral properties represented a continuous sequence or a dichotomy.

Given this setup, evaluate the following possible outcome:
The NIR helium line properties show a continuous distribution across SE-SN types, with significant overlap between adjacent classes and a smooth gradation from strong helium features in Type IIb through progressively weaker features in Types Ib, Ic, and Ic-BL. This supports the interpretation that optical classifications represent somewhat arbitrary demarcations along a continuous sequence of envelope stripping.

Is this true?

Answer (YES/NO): NO